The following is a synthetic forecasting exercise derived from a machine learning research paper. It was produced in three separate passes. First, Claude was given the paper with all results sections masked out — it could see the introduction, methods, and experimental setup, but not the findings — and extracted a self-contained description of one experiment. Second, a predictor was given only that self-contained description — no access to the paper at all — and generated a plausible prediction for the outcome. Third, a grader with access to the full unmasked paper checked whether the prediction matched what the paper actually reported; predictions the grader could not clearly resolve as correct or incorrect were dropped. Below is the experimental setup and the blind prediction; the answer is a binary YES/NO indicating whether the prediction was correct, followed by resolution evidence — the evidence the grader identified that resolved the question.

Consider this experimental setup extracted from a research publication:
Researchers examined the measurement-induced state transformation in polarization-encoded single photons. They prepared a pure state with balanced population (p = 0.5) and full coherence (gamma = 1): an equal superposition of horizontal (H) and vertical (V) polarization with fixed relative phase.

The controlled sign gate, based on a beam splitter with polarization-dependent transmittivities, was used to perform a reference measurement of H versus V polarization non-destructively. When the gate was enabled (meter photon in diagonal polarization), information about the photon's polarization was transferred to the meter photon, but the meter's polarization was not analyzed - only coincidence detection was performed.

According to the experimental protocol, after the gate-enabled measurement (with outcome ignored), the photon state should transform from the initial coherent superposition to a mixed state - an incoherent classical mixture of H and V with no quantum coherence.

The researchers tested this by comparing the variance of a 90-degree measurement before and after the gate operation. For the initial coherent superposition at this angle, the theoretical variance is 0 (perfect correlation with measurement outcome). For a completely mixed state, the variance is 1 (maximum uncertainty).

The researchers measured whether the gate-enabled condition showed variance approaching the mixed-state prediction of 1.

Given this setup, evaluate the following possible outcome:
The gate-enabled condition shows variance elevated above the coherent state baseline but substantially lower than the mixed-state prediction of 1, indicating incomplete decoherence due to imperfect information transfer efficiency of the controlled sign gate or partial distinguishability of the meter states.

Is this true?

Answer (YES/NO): NO